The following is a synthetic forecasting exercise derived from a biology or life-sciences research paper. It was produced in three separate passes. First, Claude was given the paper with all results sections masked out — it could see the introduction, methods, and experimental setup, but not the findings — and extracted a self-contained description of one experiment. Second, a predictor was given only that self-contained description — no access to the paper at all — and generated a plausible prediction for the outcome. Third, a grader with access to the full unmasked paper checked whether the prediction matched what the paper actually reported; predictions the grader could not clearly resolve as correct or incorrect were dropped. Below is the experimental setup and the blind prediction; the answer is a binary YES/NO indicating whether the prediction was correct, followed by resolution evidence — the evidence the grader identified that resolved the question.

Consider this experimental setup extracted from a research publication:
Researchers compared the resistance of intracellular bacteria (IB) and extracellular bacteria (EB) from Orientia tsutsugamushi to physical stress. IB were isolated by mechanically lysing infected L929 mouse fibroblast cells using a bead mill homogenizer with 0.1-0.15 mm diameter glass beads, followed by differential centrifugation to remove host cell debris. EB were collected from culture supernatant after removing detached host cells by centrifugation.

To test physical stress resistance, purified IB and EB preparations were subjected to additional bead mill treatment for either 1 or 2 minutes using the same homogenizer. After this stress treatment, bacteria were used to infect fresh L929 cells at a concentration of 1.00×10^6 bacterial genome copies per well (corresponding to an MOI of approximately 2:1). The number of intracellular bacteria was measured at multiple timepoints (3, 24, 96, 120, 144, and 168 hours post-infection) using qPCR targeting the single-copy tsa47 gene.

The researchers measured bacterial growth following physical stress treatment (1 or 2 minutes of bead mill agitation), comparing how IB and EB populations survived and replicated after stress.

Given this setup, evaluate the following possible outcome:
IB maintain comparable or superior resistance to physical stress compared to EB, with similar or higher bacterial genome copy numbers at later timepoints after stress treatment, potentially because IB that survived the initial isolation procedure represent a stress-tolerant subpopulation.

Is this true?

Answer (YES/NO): YES